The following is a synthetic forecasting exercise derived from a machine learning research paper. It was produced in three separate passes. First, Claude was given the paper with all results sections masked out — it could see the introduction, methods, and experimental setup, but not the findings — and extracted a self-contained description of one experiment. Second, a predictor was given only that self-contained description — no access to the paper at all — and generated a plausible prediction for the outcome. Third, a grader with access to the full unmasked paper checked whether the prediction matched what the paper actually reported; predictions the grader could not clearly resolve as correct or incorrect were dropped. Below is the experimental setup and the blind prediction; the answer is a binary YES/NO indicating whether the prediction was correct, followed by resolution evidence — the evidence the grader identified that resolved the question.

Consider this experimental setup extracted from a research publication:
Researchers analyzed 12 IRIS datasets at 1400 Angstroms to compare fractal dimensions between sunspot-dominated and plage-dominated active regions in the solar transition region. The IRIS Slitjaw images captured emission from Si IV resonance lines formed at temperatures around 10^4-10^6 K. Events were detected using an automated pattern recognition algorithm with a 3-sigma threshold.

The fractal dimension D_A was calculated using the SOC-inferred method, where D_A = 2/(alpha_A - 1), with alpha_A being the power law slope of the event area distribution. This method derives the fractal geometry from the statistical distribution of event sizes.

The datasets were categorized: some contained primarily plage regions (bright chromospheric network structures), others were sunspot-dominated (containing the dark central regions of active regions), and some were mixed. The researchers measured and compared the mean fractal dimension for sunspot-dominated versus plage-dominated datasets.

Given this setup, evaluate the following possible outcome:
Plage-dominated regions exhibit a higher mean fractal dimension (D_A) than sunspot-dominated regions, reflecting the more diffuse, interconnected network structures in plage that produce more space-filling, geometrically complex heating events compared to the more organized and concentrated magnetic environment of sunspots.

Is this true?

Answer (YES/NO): NO